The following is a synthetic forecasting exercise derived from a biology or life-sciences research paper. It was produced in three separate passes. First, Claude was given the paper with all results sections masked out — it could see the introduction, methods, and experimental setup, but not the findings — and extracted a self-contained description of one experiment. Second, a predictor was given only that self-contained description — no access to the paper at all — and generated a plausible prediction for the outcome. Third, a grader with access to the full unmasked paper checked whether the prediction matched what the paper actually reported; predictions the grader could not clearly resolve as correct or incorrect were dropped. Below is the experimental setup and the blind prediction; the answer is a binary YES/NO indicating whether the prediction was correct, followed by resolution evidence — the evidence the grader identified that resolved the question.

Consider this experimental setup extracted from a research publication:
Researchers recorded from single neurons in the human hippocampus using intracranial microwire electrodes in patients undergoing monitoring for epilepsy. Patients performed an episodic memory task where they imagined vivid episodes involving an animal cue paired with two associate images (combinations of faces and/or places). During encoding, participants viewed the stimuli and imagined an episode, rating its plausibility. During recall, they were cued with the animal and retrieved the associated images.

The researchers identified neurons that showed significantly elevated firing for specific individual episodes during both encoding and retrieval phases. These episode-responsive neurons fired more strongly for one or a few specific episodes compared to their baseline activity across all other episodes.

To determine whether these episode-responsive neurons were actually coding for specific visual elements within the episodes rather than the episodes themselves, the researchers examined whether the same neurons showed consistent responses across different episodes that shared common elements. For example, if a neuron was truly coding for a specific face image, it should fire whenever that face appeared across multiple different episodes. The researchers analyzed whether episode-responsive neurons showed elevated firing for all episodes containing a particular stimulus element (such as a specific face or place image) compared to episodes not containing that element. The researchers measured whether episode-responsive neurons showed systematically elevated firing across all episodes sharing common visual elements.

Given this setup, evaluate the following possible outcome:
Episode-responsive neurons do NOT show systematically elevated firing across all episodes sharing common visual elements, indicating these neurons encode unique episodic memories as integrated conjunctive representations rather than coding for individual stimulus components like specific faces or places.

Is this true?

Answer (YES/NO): YES